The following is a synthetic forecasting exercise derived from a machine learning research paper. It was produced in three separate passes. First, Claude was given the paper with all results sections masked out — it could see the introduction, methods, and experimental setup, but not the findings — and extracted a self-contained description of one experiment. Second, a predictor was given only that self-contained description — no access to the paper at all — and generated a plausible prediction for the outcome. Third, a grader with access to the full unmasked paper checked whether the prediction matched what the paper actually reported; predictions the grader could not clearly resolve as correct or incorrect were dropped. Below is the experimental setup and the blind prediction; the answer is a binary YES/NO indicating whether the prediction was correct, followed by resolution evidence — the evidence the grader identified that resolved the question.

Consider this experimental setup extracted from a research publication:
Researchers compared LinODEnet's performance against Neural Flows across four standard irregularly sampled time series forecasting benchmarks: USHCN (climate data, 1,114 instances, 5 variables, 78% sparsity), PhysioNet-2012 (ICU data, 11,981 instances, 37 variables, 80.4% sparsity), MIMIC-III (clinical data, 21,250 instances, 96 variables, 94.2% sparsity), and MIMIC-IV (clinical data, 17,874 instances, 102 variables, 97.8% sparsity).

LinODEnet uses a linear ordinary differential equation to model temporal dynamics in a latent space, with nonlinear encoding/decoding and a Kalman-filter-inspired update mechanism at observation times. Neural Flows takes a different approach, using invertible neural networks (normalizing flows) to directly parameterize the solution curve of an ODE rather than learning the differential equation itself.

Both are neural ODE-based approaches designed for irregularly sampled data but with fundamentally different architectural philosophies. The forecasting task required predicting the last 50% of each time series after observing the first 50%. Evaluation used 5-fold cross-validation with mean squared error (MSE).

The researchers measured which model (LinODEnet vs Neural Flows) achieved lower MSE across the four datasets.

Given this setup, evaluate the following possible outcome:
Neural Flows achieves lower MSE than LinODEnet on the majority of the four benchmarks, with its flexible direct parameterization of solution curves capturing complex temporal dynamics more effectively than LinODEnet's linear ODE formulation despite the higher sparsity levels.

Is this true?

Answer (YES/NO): NO